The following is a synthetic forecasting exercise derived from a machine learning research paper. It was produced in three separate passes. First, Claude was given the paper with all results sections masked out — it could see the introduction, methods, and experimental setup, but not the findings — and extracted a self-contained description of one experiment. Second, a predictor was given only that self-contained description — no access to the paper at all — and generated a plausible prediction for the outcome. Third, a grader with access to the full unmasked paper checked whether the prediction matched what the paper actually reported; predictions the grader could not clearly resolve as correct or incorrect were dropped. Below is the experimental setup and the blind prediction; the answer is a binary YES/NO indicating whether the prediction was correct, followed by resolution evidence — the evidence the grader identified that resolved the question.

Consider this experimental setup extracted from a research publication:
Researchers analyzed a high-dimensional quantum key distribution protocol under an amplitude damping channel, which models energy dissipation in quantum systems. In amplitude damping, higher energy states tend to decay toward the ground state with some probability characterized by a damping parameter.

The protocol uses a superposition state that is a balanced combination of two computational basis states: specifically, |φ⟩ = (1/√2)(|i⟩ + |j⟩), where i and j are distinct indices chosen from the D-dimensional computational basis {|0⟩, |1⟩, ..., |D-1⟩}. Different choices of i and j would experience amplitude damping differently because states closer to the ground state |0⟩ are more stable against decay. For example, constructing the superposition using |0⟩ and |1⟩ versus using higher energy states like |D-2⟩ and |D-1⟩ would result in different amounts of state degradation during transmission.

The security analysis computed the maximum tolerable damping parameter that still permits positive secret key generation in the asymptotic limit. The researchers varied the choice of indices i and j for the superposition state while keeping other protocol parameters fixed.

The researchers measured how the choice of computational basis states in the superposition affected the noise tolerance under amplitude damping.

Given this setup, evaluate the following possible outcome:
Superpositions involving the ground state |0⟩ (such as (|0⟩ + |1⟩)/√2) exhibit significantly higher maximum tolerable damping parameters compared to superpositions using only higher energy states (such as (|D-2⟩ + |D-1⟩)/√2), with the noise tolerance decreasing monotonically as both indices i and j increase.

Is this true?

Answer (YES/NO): YES